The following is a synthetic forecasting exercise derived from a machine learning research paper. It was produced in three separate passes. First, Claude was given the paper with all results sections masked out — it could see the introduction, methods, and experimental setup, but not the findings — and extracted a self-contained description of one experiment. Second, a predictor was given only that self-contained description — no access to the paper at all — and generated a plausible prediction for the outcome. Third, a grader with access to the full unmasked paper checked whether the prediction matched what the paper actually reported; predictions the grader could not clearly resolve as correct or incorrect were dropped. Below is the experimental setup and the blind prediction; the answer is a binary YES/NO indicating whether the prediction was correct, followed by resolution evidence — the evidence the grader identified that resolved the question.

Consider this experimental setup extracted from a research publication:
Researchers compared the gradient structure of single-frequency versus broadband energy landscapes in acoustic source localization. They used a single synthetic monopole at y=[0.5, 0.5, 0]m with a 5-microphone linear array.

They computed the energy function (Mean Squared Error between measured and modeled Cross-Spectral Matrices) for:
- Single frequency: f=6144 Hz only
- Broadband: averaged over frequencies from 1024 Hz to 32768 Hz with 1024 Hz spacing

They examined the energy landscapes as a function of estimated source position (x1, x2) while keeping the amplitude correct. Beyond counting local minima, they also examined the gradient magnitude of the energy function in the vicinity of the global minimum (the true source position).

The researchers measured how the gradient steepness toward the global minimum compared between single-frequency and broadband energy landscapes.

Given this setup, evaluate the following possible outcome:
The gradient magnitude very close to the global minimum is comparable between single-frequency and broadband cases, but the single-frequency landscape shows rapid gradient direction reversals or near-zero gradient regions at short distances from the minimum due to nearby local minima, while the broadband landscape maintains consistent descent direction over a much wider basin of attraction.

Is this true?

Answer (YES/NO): NO